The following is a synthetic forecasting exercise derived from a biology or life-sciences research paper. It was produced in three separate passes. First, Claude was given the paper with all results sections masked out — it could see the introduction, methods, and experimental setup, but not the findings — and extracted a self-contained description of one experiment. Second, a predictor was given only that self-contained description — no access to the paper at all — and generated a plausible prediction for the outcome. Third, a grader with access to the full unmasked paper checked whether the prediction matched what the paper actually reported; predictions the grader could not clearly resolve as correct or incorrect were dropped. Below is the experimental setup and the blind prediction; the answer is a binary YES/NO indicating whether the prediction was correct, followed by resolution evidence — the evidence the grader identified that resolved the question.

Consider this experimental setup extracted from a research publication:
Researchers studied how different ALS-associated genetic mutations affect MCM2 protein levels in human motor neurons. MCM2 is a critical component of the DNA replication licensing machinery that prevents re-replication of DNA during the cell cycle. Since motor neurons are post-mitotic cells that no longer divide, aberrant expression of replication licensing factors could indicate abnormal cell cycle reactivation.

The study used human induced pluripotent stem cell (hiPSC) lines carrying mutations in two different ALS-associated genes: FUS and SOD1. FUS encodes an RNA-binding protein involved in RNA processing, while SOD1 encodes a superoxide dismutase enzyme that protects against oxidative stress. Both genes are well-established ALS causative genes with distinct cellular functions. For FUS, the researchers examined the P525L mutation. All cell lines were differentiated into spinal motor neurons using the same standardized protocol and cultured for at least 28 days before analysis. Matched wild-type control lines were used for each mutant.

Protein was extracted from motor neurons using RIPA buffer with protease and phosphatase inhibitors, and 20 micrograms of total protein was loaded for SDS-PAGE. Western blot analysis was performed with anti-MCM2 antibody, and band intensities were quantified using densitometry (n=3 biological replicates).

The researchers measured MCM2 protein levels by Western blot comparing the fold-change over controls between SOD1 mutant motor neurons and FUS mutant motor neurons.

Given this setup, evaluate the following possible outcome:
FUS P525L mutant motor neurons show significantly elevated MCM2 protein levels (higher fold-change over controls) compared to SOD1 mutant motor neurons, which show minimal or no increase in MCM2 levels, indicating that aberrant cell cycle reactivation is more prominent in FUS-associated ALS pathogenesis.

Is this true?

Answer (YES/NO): NO